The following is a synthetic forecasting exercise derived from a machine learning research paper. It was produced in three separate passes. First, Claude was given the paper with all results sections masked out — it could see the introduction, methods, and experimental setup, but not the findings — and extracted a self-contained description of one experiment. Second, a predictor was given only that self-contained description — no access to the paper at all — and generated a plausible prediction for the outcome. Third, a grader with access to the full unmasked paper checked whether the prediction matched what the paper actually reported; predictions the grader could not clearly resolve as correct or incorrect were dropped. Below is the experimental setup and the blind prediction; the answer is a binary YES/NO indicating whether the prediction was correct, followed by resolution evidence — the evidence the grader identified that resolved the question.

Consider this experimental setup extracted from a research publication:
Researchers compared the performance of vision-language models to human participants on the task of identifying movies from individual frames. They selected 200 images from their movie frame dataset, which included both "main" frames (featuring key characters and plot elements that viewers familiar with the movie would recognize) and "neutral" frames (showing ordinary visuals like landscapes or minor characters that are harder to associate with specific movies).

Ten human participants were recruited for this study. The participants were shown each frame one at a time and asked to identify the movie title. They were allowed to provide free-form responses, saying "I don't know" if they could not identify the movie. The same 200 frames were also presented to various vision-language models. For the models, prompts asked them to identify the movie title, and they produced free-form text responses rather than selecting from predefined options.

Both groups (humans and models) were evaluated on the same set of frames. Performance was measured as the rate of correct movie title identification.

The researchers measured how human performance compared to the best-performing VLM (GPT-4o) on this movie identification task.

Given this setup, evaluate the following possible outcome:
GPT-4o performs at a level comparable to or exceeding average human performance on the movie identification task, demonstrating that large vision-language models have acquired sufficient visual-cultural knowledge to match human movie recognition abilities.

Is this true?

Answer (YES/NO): YES